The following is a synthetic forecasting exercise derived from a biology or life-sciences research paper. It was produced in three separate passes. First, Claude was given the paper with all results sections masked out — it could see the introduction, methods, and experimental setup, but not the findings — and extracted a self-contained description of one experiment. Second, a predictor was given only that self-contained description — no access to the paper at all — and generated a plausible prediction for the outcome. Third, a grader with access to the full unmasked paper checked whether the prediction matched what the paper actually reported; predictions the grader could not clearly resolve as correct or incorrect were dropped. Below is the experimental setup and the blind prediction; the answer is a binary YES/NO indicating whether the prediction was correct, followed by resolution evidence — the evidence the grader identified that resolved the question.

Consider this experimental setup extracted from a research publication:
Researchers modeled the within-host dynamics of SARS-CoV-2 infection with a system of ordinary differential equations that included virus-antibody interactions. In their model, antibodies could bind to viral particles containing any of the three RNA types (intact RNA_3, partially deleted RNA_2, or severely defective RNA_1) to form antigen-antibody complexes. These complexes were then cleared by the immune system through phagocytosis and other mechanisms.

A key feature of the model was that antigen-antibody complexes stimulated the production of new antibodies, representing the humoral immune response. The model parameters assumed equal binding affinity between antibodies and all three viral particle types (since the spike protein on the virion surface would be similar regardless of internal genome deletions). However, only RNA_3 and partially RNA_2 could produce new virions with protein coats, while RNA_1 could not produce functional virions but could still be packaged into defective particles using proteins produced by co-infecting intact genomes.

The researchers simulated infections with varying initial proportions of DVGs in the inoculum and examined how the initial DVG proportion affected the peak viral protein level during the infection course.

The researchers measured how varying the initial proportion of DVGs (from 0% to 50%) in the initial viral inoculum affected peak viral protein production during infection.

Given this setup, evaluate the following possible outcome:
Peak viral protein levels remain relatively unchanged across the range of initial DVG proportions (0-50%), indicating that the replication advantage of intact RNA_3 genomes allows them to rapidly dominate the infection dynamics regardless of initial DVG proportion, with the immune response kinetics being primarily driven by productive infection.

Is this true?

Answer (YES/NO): NO